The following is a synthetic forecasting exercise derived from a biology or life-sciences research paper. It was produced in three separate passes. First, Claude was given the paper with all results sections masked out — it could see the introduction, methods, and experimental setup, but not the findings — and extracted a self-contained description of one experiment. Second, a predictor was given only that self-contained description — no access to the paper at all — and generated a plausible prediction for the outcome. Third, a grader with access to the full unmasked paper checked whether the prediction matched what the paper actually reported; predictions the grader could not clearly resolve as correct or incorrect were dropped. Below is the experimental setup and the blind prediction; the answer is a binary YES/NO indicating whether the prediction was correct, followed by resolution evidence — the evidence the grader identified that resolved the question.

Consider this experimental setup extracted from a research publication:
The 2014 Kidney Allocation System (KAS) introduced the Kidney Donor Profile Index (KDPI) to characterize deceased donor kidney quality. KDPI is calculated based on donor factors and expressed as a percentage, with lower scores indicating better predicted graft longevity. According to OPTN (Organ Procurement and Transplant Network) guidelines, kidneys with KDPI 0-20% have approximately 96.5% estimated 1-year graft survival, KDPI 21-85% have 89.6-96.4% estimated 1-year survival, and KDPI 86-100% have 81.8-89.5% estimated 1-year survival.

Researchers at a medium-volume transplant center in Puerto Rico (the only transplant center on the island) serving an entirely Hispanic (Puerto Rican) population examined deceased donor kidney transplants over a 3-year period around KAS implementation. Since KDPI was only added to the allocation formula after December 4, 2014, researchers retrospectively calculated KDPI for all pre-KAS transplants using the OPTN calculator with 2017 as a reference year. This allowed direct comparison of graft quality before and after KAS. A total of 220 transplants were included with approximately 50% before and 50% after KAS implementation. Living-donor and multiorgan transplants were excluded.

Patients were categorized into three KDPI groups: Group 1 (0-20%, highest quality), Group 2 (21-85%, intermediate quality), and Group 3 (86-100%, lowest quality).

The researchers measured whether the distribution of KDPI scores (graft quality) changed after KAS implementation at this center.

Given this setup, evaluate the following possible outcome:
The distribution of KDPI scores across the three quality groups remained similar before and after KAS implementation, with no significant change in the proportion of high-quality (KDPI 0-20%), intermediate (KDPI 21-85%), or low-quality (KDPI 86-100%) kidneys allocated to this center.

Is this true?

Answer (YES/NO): YES